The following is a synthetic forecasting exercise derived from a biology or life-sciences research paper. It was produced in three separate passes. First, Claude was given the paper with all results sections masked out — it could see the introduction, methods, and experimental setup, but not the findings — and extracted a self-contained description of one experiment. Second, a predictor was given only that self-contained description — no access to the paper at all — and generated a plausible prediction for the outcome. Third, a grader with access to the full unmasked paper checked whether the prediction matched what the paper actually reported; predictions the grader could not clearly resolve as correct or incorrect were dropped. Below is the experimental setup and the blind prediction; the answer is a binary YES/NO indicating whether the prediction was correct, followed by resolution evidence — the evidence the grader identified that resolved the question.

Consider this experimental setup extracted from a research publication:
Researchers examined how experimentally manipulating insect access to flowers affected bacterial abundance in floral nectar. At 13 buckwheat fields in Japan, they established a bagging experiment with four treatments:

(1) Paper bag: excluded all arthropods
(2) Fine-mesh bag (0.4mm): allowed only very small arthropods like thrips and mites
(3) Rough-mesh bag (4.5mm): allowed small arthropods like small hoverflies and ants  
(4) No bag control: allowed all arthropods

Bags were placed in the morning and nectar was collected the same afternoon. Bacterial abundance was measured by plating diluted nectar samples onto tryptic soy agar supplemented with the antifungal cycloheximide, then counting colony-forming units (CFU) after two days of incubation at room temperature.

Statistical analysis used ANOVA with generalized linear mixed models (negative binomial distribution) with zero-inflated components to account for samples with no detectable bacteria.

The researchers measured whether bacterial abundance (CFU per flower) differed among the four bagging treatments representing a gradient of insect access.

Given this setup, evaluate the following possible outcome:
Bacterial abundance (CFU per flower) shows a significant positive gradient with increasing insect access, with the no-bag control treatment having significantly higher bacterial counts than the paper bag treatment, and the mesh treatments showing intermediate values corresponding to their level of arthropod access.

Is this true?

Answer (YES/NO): NO